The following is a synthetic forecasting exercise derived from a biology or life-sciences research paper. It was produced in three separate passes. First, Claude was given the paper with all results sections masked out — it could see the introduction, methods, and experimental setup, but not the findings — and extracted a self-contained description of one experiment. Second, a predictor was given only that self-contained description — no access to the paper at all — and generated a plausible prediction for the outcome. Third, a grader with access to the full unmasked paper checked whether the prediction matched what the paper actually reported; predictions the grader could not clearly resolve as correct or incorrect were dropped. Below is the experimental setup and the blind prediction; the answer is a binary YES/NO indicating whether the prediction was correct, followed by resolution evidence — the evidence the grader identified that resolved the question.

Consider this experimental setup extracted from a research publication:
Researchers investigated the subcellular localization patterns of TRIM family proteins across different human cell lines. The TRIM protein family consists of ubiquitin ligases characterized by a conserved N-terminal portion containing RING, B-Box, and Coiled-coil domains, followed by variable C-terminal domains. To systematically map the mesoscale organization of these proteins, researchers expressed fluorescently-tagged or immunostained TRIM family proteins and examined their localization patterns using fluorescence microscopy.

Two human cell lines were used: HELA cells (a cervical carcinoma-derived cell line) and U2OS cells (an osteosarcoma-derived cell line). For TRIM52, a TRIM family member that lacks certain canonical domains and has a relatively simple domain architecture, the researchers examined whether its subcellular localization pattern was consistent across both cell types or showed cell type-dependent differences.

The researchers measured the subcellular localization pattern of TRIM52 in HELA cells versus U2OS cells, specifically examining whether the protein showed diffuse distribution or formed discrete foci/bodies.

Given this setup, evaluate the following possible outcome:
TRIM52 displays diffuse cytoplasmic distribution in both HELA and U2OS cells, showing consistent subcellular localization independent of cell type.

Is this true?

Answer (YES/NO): NO